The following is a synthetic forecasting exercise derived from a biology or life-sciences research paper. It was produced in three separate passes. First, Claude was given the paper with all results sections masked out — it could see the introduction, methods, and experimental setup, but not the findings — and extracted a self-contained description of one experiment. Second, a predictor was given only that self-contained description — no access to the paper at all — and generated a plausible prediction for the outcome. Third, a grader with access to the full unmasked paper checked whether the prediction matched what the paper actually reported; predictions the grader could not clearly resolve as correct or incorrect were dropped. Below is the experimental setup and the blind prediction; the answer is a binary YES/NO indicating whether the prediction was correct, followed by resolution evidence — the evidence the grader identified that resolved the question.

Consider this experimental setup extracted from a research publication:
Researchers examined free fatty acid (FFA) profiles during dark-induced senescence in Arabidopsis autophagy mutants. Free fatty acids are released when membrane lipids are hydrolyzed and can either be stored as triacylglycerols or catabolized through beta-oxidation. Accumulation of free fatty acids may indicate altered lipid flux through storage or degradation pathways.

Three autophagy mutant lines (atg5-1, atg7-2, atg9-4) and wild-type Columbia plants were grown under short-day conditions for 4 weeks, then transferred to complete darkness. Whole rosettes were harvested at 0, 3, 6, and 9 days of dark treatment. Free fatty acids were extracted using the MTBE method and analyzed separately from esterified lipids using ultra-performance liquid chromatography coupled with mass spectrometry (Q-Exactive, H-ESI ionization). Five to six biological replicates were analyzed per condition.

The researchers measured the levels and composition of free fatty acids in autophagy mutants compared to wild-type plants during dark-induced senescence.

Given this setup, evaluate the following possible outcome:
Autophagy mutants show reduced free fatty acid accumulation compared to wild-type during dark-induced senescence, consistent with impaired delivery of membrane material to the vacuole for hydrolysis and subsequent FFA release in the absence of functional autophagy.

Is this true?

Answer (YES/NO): NO